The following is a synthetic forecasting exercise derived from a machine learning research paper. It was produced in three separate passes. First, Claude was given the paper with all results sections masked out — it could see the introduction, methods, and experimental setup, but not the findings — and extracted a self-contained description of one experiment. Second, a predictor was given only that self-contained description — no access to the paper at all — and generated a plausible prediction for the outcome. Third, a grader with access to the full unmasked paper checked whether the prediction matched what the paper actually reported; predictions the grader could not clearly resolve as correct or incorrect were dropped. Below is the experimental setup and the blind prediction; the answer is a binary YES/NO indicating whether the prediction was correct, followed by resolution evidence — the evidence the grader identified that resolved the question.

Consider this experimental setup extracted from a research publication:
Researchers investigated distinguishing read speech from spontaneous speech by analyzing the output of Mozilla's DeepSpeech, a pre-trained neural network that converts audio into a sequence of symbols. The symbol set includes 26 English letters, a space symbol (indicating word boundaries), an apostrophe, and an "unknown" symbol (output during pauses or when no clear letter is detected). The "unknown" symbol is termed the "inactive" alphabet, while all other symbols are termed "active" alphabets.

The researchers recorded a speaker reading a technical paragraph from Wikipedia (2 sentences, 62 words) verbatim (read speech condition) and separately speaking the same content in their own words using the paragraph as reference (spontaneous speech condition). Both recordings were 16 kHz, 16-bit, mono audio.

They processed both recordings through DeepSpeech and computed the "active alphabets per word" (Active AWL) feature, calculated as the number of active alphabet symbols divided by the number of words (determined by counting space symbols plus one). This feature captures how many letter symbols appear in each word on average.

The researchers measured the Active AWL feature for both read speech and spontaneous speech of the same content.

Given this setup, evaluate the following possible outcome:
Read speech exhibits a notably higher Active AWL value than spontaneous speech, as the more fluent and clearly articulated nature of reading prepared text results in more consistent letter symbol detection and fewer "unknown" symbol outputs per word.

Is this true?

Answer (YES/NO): NO